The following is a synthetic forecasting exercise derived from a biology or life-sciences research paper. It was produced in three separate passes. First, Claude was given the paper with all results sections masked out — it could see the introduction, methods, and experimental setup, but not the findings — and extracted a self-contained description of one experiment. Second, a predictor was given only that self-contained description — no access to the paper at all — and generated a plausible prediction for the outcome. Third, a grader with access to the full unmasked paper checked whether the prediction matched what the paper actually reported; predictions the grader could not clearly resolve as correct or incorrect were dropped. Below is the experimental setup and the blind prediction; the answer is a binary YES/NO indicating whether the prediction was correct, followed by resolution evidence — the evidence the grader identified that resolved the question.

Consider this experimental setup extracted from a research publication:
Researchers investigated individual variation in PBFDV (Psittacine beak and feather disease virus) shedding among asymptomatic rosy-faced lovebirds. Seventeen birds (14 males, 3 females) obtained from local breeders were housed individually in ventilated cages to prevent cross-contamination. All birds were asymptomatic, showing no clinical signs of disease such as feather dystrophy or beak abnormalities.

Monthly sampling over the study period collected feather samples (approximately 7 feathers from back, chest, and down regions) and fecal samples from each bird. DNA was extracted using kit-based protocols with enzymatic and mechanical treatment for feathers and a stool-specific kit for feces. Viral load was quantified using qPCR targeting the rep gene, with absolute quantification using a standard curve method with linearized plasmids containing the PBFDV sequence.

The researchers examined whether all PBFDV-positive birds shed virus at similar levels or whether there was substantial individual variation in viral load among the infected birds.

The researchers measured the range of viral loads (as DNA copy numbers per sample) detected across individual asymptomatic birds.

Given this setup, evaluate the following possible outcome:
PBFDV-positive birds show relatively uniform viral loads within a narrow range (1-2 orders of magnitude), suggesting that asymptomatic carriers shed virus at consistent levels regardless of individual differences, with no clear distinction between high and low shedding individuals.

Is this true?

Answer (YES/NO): NO